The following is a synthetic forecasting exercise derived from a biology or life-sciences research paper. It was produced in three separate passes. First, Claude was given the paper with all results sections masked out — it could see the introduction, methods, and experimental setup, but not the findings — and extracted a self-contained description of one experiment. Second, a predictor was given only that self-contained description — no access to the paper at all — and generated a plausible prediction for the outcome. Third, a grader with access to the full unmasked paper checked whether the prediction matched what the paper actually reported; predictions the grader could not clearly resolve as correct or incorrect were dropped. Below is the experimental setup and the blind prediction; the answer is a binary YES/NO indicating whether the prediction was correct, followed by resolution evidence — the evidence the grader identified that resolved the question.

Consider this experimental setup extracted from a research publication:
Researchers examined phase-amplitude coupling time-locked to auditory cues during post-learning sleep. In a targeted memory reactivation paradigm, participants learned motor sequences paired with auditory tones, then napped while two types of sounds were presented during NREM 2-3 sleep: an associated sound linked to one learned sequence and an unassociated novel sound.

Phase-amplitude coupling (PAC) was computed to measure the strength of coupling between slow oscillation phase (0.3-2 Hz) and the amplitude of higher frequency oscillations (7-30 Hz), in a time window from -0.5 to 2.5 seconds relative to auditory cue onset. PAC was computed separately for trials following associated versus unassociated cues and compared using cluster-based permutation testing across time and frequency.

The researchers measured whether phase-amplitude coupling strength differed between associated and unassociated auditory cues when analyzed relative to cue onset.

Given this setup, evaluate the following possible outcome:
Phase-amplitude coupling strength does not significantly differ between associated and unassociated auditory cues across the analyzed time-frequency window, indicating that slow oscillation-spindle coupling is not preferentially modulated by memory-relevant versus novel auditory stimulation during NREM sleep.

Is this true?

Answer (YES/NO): YES